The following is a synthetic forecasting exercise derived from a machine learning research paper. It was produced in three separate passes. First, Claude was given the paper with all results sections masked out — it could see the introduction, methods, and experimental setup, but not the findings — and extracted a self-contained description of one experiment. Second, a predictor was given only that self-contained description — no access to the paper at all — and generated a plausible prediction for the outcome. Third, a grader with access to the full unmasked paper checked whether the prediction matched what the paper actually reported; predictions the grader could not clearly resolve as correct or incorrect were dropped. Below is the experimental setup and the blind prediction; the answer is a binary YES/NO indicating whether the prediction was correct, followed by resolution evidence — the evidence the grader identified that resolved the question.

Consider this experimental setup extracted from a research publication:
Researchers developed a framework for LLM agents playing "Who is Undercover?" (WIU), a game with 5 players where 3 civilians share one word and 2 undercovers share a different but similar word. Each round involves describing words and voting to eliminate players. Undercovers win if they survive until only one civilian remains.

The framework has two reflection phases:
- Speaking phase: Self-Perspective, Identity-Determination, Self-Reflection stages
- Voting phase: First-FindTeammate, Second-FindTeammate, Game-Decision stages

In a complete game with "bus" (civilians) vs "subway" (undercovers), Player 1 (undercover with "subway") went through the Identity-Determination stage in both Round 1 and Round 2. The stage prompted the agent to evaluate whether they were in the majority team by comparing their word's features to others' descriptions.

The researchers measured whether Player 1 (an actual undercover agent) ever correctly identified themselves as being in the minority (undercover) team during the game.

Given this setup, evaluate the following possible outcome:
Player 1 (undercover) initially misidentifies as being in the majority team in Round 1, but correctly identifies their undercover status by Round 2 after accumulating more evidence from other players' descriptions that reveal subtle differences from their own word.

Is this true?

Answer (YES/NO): NO